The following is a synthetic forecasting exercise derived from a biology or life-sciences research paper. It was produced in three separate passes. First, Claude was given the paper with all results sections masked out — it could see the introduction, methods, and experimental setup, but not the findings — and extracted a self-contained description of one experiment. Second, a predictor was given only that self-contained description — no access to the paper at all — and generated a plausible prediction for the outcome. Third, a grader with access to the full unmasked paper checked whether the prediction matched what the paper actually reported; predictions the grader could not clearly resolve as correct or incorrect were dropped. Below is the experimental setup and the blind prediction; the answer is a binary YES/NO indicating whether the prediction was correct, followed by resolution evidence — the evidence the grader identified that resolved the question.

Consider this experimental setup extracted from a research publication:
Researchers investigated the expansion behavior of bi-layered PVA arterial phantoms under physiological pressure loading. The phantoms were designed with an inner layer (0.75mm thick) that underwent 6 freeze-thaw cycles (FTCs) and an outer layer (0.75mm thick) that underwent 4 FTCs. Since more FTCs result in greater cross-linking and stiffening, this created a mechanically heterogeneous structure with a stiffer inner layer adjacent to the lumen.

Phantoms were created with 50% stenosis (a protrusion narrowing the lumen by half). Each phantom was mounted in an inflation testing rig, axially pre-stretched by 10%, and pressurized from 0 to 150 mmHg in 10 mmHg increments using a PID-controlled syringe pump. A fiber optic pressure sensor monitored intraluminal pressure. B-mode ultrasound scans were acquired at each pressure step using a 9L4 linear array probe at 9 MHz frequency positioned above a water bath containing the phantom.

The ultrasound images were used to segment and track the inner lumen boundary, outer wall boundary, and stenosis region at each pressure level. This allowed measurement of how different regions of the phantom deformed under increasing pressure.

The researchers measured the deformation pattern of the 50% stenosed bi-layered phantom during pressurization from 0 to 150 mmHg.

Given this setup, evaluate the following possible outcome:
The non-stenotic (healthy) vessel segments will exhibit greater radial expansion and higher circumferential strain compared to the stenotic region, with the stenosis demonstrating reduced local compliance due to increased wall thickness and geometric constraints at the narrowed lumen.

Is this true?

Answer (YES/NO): NO